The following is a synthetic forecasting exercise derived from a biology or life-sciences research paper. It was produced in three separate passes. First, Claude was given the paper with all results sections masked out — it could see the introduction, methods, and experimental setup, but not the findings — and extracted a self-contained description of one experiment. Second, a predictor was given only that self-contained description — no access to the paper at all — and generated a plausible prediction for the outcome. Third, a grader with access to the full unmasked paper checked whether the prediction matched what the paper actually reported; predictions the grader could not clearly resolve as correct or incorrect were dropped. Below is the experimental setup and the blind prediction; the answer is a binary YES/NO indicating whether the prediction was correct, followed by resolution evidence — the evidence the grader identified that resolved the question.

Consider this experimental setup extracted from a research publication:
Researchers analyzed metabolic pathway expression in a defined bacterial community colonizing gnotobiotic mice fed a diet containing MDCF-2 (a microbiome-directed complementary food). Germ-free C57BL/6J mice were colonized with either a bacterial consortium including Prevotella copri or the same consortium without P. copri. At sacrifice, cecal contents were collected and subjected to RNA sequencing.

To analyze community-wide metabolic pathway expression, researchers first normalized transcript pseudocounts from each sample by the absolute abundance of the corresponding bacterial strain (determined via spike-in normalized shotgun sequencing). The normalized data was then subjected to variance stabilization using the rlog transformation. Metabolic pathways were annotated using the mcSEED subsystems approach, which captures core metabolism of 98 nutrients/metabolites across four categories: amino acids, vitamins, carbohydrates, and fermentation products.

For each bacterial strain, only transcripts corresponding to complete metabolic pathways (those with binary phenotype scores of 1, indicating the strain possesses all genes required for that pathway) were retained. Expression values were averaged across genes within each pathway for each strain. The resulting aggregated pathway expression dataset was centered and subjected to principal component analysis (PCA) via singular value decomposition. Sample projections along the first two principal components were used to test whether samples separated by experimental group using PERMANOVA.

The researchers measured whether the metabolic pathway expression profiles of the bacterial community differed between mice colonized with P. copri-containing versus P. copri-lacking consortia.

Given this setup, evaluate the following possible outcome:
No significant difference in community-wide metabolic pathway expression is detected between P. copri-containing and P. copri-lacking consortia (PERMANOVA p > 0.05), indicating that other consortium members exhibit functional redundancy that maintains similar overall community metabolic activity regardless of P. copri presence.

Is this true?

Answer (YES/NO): NO